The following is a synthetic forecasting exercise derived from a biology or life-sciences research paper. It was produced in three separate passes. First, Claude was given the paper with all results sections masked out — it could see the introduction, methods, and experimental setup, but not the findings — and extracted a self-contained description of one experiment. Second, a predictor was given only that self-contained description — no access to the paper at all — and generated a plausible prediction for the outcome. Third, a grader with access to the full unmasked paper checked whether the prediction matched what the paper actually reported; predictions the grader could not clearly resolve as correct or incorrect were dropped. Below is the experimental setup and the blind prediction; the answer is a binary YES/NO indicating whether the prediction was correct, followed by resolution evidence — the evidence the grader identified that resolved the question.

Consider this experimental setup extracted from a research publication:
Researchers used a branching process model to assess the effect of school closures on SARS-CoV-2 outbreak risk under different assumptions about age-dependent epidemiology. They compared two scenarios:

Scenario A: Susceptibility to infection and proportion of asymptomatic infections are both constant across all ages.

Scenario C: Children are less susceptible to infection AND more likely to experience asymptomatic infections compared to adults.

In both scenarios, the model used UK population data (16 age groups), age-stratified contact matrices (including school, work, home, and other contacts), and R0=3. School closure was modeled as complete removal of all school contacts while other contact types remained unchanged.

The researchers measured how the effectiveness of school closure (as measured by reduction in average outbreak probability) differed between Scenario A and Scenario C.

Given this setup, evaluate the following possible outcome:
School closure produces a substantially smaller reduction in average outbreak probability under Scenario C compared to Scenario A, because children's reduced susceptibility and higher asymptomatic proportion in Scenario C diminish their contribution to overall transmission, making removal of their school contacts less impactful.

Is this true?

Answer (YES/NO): YES